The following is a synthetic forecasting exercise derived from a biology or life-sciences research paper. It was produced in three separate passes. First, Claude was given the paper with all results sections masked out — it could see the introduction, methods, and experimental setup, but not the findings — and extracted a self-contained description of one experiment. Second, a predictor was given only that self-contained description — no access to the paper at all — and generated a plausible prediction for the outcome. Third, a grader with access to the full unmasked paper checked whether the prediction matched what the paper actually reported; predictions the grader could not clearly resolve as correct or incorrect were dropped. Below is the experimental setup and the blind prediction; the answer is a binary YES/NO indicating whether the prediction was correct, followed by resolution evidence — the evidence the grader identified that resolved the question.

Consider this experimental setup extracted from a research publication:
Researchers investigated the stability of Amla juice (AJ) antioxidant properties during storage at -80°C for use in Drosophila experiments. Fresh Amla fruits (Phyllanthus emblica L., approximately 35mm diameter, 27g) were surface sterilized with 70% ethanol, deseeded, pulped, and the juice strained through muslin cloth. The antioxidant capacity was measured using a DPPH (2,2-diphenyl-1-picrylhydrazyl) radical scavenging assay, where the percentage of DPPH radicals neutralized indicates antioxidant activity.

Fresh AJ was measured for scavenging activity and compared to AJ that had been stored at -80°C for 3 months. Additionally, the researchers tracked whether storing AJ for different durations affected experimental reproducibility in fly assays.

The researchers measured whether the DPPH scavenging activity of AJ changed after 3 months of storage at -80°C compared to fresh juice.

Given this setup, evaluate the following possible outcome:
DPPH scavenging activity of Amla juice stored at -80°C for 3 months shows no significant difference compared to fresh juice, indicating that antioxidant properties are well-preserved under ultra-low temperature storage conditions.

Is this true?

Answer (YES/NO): YES